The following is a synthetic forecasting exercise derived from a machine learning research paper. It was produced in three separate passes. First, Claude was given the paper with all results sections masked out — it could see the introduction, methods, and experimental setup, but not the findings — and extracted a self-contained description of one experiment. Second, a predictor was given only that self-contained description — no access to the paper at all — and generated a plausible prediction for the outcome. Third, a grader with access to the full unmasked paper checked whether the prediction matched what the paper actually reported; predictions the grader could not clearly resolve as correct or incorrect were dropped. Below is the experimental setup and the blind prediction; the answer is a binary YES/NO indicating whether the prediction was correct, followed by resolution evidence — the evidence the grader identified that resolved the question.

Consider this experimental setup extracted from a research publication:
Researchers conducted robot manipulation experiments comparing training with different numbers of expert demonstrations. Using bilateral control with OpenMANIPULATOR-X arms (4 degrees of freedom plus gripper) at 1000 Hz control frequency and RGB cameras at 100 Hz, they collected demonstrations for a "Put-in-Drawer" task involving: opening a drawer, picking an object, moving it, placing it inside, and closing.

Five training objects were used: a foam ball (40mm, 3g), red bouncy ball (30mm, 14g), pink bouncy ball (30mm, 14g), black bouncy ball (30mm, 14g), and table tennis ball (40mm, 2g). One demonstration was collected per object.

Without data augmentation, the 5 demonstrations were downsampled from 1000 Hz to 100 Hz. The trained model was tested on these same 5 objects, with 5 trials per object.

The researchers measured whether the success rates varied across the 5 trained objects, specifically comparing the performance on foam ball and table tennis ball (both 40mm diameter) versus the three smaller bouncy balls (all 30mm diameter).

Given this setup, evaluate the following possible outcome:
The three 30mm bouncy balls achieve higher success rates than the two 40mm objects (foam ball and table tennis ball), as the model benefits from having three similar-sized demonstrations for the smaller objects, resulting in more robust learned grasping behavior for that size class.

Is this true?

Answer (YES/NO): NO